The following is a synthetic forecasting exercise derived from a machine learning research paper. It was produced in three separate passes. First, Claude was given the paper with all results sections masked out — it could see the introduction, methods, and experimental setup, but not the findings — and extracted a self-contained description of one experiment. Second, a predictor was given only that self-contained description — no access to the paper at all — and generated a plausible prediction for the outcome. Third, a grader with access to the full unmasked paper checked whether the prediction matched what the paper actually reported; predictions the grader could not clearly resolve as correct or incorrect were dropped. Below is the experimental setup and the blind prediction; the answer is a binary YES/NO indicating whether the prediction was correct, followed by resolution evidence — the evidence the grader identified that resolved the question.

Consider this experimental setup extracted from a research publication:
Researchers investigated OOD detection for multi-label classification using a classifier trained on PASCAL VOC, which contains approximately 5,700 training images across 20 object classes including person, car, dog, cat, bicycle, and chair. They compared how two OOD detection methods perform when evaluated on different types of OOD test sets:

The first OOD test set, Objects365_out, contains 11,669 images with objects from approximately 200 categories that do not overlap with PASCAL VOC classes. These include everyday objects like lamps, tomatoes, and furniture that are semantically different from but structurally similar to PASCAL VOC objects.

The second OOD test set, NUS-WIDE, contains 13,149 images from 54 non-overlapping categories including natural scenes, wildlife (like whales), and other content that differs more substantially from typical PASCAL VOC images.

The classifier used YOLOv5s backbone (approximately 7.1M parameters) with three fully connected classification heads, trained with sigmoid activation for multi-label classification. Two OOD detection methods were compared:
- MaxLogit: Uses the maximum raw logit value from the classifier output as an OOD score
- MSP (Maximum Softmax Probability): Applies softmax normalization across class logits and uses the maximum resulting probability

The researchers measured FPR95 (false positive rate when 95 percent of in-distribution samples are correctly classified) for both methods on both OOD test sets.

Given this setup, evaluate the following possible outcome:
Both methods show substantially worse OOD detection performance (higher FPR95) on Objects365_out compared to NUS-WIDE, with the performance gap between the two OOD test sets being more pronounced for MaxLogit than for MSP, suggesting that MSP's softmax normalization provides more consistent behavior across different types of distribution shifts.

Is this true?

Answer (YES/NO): NO